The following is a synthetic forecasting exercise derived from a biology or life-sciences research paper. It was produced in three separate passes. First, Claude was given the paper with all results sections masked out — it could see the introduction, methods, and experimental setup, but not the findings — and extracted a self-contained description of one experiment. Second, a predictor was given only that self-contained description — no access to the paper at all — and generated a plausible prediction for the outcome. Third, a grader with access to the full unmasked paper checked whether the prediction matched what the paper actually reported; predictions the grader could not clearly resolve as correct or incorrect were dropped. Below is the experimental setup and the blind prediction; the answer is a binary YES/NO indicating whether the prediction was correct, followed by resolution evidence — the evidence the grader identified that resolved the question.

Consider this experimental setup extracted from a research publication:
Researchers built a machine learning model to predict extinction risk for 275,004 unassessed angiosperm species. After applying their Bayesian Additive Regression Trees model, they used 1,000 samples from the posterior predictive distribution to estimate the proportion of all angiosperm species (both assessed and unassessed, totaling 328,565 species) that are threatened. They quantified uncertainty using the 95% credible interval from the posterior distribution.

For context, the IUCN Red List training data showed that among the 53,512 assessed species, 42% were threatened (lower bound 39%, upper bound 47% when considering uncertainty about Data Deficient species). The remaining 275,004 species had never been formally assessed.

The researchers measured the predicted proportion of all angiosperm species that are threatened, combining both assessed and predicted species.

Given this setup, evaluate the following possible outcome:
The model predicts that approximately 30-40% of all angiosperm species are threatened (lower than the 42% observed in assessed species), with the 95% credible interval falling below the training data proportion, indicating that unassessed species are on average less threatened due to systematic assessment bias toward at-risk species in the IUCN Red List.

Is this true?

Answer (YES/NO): NO